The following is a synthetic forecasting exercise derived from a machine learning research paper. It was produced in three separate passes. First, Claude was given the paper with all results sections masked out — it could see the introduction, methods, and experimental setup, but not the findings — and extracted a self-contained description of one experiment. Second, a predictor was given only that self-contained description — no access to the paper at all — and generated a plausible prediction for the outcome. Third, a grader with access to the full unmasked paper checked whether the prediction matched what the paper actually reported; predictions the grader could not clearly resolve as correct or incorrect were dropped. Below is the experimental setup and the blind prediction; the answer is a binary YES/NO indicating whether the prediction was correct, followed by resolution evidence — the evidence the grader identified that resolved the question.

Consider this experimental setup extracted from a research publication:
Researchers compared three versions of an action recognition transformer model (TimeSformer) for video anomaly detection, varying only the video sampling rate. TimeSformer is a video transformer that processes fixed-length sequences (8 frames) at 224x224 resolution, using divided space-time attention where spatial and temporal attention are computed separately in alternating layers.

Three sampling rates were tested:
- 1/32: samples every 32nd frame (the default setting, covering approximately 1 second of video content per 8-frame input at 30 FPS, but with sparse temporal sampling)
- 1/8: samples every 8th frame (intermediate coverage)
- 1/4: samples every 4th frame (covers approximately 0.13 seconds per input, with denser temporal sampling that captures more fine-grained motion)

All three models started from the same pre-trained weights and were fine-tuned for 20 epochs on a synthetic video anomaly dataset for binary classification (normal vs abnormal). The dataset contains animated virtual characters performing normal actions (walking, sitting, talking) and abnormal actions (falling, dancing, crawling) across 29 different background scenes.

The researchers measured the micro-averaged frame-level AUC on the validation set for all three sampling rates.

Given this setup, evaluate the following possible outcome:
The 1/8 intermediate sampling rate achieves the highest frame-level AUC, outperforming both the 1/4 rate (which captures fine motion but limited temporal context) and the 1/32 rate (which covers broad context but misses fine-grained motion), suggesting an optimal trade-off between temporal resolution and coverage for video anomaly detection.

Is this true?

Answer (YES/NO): NO